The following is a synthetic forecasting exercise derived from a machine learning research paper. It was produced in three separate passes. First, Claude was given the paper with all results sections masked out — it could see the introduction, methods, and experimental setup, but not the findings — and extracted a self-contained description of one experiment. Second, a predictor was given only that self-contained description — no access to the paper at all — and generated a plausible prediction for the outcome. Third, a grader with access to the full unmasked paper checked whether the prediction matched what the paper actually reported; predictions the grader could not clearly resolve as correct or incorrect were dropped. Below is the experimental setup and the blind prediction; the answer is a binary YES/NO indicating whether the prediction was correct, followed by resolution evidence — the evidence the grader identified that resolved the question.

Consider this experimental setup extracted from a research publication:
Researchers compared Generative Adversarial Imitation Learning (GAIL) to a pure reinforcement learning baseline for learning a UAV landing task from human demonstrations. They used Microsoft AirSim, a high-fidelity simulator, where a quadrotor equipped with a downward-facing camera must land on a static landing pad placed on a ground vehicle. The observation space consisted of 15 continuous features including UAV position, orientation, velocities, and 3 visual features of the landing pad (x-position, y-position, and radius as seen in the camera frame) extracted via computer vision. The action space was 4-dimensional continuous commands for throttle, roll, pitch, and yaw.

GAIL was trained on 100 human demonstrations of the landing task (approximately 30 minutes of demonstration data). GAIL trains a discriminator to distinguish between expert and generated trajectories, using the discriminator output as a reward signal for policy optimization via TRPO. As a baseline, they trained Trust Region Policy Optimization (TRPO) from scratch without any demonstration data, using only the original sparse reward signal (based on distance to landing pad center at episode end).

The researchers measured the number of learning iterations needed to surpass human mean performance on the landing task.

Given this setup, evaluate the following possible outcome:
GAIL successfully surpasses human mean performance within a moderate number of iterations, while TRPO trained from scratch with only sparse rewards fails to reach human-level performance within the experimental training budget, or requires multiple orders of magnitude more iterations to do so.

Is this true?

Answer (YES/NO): NO